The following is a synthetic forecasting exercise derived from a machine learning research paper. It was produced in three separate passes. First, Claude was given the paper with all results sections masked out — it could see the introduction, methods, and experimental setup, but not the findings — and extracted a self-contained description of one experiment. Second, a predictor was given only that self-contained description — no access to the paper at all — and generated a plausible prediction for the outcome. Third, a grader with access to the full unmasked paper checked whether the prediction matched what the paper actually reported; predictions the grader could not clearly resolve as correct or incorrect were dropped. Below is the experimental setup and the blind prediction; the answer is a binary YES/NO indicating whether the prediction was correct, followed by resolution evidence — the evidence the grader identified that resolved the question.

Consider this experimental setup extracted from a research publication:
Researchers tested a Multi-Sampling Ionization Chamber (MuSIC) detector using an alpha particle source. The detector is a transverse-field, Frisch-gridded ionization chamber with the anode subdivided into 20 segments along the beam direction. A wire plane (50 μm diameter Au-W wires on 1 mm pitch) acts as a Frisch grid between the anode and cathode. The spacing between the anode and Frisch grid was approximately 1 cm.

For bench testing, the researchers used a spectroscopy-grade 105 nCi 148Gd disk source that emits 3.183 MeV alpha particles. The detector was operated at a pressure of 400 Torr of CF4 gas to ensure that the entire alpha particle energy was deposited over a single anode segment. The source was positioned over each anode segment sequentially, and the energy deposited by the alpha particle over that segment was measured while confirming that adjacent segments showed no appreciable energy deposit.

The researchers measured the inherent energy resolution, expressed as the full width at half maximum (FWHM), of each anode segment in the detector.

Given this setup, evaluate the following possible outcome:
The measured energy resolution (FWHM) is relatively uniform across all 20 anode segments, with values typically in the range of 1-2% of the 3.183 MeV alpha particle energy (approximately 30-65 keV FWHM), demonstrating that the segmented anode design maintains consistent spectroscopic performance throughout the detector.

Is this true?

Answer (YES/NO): NO